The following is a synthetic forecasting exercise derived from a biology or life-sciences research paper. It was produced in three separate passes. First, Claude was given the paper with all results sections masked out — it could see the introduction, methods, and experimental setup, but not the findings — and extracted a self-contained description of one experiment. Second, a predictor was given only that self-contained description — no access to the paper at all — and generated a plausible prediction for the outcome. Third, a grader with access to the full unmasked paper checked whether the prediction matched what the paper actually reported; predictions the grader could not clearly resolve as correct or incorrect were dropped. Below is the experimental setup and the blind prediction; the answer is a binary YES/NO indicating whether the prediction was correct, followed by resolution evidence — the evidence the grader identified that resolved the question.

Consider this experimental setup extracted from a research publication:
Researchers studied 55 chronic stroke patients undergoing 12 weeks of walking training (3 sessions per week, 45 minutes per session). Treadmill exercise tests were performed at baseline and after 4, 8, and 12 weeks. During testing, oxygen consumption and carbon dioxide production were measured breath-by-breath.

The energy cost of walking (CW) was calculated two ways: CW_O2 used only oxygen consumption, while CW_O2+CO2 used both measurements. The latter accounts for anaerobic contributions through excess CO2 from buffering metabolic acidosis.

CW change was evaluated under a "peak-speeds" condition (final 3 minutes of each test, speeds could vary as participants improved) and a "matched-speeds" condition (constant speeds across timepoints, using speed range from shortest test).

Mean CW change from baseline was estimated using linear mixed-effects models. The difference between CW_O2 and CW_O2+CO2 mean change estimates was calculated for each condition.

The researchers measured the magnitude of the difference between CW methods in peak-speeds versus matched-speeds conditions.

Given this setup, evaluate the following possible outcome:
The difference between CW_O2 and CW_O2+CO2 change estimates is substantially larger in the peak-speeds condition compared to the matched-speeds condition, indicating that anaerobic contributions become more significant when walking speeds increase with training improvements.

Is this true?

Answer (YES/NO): NO